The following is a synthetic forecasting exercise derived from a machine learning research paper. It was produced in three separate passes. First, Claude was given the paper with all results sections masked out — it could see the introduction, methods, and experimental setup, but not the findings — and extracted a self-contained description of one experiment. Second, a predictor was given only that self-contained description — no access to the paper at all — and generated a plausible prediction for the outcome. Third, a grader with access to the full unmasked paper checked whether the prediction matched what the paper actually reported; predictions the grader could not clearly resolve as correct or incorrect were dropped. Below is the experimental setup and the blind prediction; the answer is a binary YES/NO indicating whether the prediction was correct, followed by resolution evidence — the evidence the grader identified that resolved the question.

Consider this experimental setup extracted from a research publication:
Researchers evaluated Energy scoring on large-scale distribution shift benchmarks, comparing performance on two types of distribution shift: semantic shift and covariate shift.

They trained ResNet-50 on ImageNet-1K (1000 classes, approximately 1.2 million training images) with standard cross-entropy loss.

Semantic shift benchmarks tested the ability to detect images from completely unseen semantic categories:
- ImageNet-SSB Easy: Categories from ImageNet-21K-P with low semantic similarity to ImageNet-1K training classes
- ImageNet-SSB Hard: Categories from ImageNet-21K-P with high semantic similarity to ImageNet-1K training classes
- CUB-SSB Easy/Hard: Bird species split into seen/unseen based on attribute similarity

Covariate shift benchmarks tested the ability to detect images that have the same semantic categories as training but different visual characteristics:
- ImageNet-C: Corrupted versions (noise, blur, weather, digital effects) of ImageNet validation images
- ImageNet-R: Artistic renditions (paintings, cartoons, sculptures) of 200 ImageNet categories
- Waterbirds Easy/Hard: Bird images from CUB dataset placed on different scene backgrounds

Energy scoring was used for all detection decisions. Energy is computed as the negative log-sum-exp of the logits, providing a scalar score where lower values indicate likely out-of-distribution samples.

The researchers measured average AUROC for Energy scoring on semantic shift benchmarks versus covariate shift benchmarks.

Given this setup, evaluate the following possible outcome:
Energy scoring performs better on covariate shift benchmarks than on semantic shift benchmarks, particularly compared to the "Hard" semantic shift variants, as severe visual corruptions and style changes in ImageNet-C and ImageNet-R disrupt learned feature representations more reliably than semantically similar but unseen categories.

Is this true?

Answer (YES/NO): NO